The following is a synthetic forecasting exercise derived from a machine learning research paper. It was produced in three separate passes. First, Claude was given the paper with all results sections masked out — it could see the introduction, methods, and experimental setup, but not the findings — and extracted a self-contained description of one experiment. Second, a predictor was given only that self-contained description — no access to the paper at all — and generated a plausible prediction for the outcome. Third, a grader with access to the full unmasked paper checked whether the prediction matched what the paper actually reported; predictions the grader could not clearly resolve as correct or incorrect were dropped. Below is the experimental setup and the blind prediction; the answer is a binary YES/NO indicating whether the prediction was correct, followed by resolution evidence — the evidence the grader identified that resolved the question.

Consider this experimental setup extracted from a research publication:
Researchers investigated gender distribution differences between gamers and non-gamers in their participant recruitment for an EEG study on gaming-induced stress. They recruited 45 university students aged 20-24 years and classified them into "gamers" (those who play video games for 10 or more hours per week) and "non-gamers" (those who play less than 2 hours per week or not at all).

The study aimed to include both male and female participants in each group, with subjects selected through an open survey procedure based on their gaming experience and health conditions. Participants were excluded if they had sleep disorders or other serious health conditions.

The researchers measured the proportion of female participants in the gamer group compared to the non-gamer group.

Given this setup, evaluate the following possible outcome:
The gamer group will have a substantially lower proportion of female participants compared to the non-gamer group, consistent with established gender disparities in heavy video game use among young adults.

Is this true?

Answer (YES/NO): YES